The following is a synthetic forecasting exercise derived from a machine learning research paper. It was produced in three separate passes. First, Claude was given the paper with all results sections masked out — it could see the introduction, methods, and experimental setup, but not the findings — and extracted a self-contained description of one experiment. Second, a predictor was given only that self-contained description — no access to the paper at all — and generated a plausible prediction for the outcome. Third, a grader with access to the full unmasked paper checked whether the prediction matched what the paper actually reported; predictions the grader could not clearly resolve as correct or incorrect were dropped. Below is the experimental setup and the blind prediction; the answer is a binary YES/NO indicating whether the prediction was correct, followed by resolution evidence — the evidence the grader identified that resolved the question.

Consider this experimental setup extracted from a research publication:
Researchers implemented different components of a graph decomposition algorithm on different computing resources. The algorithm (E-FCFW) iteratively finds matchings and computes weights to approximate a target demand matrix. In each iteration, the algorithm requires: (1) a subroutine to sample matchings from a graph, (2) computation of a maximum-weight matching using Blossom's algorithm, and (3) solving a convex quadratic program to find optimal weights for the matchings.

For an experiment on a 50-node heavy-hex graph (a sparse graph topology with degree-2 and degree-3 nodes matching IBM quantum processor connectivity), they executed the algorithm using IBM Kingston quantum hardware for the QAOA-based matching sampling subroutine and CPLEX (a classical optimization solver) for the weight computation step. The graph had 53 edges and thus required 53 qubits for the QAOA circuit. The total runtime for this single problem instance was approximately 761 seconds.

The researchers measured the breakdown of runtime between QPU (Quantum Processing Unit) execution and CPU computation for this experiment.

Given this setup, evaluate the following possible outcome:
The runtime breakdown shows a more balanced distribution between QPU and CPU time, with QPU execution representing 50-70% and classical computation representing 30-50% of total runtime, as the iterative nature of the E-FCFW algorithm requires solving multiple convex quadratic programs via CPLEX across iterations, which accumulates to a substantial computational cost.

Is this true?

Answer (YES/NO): NO